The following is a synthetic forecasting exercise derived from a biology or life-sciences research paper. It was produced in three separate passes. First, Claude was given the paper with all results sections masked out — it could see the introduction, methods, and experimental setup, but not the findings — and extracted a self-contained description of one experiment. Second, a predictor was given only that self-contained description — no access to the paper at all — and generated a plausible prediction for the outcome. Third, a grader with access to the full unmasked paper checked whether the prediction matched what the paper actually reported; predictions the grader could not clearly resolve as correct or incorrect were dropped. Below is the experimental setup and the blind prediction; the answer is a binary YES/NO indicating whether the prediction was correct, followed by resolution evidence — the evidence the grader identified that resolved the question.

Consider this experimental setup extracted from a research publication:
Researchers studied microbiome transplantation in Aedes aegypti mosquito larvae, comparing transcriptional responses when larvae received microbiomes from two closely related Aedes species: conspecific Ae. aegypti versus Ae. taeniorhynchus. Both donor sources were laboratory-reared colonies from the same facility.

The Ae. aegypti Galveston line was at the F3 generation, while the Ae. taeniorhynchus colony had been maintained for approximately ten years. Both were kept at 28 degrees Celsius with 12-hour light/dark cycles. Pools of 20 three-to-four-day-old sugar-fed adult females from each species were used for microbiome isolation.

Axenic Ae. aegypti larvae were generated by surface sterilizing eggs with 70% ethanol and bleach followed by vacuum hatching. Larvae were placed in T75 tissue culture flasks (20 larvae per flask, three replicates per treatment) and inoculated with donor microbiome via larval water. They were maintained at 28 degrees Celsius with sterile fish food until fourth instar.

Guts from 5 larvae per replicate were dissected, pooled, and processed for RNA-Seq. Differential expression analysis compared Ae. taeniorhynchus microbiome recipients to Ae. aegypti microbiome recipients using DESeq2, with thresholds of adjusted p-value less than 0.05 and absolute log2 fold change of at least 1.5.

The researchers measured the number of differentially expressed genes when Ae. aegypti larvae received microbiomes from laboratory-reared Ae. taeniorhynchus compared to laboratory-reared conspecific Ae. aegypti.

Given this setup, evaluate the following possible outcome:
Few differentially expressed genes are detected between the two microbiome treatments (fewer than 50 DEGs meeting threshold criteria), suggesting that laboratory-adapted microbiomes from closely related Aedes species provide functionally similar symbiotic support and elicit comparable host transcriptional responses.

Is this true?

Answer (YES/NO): NO